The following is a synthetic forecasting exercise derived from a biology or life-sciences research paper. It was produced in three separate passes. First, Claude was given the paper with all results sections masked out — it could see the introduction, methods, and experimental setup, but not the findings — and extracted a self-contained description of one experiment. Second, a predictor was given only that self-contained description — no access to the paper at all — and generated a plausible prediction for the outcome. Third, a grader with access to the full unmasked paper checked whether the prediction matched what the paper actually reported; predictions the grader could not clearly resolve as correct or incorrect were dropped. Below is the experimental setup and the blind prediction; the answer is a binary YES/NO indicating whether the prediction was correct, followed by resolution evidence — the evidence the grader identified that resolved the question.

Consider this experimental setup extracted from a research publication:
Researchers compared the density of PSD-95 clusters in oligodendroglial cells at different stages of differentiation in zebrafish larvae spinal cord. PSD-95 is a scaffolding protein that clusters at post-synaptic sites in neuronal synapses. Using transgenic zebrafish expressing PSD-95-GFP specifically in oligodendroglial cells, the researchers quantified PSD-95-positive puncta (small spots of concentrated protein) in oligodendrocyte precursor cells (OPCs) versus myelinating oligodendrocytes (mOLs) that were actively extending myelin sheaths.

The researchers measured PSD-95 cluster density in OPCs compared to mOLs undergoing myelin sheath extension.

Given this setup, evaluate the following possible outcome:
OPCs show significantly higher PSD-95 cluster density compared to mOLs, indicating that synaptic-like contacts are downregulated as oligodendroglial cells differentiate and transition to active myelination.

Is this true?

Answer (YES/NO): NO